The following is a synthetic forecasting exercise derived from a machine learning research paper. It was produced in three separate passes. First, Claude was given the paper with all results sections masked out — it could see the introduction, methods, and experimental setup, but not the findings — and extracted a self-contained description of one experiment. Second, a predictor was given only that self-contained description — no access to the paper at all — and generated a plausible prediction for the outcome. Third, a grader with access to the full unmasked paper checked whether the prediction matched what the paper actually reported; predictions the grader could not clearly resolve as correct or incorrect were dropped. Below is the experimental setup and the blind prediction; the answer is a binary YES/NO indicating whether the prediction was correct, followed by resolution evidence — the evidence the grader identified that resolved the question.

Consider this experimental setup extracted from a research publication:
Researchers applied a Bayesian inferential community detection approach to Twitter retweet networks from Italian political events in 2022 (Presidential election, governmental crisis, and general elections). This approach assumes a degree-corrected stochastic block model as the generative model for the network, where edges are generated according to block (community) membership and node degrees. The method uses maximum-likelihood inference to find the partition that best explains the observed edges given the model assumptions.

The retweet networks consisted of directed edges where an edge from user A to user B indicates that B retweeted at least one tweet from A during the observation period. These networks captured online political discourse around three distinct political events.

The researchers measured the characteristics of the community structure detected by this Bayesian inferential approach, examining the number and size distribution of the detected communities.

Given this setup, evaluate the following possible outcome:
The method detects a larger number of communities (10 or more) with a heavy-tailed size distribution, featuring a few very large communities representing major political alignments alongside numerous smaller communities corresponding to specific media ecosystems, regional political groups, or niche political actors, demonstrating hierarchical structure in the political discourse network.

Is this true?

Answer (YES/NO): NO